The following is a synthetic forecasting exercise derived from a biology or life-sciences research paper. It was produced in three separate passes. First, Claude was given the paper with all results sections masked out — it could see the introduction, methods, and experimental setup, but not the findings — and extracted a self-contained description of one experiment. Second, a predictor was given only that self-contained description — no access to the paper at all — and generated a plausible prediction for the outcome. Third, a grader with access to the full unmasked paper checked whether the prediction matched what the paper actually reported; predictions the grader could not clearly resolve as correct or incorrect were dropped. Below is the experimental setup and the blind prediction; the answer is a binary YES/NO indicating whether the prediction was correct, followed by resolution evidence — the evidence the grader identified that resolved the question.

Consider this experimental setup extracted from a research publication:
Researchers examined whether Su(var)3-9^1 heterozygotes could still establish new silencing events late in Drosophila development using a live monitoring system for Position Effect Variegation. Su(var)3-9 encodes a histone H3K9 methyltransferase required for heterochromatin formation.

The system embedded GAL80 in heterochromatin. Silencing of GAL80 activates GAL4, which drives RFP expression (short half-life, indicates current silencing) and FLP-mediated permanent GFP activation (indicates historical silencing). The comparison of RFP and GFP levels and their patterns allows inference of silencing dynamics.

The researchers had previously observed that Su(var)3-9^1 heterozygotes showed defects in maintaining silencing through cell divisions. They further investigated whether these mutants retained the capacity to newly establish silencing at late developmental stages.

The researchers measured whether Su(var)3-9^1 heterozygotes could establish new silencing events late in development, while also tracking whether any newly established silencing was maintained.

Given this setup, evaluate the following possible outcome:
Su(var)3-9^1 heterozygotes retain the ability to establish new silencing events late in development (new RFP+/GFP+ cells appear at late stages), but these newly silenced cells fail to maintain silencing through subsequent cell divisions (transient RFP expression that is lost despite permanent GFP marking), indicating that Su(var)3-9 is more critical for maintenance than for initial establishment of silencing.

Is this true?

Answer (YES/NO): YES